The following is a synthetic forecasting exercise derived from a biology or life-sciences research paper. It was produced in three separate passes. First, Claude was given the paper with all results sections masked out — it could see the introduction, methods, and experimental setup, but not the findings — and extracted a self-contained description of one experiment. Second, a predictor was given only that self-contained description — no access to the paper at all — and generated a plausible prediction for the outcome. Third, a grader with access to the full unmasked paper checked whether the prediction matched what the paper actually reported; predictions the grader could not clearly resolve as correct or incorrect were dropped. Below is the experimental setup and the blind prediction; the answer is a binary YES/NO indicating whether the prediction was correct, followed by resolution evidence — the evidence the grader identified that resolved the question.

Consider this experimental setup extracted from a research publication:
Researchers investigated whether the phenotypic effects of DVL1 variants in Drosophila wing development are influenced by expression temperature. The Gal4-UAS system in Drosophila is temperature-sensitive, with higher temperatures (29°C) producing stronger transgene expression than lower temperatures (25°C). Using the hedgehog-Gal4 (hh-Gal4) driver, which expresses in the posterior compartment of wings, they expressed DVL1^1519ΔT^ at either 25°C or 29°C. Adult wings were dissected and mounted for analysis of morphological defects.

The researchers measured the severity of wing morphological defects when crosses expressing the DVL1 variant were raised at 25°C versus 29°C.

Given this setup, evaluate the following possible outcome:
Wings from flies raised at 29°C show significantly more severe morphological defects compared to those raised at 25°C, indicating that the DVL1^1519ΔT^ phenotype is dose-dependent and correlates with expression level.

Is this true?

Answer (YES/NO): YES